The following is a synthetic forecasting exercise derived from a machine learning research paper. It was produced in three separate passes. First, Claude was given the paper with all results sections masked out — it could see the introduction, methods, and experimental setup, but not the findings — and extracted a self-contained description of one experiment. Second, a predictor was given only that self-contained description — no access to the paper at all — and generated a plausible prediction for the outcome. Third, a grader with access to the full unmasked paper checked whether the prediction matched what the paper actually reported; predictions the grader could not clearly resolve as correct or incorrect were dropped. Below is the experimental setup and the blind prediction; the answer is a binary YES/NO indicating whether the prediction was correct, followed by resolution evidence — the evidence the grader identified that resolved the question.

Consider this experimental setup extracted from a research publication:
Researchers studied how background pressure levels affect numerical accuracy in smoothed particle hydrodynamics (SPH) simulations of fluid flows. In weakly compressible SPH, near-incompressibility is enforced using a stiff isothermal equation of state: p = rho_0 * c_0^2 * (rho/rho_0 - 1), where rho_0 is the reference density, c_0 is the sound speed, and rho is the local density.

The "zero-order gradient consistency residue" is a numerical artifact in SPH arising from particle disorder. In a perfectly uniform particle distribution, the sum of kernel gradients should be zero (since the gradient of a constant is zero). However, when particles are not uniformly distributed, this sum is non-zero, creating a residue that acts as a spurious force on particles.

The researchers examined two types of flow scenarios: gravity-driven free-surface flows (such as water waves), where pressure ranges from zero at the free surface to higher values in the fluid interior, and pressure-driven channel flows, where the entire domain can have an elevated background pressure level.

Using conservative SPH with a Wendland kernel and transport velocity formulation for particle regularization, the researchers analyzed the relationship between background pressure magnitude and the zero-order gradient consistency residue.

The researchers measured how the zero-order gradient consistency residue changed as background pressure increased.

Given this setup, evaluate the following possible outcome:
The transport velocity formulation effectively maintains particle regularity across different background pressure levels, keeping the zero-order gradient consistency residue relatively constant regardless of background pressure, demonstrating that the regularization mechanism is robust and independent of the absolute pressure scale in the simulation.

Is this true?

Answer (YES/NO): NO